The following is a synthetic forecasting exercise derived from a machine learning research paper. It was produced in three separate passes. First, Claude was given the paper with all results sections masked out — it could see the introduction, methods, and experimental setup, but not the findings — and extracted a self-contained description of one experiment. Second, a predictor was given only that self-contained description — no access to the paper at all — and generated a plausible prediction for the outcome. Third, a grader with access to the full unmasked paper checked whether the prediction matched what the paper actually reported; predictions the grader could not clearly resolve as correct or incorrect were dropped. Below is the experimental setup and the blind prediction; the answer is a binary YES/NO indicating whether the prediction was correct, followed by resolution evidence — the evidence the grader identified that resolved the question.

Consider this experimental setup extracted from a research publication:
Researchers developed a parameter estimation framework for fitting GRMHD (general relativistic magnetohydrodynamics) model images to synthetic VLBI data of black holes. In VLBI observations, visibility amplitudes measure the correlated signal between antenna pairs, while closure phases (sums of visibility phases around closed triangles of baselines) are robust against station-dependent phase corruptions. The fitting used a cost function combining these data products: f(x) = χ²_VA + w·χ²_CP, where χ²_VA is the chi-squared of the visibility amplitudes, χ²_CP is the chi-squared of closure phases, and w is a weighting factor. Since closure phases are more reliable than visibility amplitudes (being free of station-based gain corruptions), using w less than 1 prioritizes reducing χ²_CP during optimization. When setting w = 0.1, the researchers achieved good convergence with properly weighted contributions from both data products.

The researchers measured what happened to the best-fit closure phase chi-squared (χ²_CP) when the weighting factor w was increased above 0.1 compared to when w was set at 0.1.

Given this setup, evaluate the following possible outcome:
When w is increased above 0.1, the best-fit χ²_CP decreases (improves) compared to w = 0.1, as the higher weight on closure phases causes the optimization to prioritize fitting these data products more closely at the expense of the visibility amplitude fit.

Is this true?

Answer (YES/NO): NO